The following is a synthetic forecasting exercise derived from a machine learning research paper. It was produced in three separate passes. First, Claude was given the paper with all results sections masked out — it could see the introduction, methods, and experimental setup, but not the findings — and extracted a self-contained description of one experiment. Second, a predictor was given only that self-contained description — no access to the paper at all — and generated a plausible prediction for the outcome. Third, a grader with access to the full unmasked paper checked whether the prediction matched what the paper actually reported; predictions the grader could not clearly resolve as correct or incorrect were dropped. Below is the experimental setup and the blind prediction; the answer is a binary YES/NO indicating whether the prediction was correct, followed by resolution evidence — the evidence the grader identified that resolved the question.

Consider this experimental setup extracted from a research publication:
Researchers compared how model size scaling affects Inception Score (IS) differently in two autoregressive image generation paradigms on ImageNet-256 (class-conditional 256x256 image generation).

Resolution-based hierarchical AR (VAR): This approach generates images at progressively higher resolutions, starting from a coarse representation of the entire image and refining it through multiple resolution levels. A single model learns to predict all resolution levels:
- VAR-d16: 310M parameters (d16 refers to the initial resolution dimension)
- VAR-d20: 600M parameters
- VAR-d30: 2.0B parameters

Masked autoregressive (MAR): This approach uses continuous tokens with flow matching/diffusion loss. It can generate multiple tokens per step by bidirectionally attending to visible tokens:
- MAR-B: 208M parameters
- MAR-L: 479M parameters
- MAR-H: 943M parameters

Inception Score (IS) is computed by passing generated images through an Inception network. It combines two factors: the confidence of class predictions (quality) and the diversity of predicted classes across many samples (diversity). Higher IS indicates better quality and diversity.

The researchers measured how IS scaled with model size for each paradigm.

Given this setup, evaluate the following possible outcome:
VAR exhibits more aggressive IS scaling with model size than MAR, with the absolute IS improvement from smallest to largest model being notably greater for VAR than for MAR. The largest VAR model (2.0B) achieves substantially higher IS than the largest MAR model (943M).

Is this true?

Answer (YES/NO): YES